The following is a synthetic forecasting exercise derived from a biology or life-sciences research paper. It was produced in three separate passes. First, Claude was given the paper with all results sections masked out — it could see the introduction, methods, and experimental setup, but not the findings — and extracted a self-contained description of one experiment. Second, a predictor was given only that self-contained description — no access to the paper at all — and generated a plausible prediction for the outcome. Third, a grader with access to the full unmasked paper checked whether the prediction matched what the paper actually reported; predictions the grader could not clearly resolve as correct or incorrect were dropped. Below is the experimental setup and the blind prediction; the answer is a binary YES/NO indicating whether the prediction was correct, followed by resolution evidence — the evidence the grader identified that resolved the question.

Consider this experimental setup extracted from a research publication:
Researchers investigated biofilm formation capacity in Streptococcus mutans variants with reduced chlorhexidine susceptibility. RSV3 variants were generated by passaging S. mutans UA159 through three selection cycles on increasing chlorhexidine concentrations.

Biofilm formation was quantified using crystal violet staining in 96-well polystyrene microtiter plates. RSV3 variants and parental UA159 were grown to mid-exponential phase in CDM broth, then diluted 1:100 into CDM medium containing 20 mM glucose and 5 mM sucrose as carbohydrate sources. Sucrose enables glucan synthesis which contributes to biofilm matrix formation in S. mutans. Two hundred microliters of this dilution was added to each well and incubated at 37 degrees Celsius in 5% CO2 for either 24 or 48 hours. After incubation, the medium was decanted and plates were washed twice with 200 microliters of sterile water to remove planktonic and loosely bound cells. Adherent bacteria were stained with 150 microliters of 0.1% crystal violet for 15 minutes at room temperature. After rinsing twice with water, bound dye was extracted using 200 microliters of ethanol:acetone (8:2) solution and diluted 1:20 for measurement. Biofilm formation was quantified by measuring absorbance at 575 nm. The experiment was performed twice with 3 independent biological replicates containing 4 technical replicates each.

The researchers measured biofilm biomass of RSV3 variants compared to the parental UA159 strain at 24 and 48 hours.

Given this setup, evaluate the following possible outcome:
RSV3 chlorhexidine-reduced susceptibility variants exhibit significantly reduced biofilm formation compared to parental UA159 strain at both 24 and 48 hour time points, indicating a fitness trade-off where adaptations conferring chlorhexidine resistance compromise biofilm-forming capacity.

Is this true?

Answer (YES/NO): NO